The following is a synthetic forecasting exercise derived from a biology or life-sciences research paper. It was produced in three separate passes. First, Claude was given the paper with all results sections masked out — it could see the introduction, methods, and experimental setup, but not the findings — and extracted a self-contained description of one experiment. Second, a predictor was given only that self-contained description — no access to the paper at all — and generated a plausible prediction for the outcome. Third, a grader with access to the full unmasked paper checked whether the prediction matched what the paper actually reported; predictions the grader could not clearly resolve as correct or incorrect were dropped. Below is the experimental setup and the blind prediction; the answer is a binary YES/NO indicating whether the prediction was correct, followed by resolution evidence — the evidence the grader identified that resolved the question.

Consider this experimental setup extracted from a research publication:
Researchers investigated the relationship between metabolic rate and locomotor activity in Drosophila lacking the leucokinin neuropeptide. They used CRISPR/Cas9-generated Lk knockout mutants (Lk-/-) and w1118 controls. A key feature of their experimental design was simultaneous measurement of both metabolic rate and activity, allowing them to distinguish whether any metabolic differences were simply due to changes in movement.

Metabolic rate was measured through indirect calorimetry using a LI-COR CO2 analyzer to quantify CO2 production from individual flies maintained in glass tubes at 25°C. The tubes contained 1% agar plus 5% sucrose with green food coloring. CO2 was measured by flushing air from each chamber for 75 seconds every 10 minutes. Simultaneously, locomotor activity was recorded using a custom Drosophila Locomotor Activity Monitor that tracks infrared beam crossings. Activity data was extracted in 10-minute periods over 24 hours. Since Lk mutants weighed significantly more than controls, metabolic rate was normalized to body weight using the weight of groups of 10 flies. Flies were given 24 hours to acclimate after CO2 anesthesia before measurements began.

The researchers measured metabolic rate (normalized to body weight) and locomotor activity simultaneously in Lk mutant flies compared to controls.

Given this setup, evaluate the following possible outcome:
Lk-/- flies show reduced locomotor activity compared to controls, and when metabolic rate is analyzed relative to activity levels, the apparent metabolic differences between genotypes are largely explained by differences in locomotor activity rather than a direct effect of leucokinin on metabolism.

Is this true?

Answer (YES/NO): NO